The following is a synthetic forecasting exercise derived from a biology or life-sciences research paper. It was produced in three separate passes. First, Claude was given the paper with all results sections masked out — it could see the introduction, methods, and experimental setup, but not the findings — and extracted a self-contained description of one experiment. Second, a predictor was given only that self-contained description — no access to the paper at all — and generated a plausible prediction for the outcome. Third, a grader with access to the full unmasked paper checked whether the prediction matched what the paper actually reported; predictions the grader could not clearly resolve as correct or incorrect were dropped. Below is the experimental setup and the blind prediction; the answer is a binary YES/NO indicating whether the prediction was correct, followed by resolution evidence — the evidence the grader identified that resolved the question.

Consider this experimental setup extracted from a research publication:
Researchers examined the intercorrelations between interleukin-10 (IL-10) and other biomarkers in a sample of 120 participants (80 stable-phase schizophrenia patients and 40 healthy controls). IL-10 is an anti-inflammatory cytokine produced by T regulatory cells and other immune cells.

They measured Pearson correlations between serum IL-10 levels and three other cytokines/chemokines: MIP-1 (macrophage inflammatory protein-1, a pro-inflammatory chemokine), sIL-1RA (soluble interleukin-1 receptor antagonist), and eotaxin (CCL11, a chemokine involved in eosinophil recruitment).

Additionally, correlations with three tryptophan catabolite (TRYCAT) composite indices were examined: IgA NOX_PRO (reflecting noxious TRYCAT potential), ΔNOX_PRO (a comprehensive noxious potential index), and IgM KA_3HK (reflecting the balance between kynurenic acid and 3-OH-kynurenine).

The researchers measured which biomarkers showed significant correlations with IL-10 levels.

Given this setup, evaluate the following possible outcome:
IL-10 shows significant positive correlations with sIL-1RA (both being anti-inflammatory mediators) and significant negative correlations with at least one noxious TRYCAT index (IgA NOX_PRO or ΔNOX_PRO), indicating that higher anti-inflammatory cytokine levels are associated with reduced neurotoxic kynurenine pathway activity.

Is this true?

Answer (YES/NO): NO